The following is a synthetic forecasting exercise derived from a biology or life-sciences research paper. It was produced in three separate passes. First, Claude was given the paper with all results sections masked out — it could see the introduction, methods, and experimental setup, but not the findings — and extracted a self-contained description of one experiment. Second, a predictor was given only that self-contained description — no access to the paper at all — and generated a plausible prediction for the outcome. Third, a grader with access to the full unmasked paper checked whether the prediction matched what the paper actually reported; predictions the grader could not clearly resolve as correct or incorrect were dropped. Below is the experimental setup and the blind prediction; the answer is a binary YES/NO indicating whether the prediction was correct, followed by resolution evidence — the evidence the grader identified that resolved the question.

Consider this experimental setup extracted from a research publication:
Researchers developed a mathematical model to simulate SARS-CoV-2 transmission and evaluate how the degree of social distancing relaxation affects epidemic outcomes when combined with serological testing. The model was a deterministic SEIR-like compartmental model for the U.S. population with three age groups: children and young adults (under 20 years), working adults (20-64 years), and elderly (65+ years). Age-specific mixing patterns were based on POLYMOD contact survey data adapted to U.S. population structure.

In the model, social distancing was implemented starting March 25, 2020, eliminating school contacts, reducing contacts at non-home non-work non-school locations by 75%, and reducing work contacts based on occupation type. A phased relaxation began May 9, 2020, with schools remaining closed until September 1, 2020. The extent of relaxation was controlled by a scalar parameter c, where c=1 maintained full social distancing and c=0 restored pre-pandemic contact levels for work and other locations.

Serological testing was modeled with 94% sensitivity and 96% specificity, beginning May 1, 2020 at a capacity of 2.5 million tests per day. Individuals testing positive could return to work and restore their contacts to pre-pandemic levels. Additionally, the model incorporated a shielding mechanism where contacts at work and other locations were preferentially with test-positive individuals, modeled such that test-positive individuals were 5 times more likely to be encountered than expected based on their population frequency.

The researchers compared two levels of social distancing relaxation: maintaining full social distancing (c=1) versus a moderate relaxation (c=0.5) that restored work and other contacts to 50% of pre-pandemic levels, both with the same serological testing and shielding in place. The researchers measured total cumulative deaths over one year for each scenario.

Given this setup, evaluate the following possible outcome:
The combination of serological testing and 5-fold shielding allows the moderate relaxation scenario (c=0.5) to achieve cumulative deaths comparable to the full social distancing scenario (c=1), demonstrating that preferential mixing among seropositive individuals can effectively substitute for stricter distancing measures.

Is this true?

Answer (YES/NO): NO